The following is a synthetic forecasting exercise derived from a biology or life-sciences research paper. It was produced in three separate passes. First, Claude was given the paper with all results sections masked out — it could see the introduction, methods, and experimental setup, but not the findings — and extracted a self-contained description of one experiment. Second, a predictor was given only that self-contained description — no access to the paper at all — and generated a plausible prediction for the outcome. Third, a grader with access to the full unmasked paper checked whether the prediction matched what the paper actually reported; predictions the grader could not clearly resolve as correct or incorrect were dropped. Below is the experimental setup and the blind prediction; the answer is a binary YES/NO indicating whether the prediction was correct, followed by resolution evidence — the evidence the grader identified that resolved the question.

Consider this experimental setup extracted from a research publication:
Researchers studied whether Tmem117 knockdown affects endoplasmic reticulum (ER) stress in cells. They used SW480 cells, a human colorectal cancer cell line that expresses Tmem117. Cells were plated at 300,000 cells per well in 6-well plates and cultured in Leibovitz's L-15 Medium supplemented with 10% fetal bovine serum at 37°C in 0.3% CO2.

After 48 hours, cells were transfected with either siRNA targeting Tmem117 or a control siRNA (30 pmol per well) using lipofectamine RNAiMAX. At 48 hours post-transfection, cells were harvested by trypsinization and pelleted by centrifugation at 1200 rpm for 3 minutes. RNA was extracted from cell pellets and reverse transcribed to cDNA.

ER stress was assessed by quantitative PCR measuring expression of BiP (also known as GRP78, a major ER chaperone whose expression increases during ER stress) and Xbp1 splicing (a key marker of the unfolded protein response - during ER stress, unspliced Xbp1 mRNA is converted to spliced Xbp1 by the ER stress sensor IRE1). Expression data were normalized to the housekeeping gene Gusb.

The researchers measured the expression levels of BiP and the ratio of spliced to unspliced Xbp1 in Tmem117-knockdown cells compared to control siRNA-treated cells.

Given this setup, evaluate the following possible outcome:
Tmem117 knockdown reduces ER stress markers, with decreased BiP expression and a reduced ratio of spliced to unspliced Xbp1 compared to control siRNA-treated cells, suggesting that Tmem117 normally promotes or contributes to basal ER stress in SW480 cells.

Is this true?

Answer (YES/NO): NO